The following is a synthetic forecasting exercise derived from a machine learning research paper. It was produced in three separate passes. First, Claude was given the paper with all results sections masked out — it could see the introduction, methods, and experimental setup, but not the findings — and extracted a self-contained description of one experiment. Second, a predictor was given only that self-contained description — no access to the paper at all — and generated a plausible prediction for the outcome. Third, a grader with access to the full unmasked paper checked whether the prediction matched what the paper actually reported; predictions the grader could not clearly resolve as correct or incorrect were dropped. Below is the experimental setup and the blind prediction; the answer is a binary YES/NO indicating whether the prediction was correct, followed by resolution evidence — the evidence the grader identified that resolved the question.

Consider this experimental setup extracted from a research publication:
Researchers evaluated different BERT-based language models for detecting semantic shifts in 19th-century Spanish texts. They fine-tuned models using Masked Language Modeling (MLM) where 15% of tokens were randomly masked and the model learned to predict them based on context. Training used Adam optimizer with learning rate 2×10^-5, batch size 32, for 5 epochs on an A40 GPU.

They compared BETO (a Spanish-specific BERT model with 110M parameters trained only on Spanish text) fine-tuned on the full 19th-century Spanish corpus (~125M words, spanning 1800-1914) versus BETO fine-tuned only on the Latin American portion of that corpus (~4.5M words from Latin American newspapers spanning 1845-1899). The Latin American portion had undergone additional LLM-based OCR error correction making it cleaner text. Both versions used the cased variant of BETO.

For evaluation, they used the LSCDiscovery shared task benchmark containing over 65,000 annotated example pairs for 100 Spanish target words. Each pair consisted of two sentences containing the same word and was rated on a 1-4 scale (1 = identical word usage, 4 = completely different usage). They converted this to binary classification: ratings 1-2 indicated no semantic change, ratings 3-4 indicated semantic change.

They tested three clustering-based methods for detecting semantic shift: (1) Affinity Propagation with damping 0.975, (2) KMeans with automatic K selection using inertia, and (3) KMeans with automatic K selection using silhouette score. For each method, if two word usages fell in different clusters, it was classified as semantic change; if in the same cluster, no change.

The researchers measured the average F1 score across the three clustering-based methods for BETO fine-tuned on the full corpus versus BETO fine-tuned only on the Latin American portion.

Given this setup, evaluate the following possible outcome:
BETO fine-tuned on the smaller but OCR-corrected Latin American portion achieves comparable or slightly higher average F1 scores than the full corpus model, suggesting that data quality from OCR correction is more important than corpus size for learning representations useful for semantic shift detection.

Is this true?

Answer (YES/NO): YES